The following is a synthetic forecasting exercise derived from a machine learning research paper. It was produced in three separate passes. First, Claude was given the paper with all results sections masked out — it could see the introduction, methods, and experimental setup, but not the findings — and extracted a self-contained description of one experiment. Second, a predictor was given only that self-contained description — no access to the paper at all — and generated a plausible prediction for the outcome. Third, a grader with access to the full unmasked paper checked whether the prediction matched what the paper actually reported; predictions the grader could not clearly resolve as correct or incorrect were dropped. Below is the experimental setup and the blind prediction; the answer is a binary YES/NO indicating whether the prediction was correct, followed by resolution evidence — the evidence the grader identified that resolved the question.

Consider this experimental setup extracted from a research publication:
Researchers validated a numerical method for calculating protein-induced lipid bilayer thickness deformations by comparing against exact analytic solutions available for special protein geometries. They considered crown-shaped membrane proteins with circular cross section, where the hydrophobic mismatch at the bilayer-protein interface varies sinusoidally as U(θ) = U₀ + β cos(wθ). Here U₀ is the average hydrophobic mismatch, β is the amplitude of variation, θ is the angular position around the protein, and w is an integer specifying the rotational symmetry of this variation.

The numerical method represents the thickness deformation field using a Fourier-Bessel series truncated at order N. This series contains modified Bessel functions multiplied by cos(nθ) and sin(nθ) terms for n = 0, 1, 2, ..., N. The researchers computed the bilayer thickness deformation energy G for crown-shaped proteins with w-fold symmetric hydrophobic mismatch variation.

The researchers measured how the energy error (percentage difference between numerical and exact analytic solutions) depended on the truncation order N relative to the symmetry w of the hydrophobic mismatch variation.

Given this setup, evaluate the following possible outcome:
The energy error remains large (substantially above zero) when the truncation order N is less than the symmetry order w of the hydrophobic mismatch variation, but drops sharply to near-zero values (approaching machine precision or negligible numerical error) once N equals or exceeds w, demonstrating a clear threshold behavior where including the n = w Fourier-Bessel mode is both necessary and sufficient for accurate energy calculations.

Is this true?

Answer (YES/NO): YES